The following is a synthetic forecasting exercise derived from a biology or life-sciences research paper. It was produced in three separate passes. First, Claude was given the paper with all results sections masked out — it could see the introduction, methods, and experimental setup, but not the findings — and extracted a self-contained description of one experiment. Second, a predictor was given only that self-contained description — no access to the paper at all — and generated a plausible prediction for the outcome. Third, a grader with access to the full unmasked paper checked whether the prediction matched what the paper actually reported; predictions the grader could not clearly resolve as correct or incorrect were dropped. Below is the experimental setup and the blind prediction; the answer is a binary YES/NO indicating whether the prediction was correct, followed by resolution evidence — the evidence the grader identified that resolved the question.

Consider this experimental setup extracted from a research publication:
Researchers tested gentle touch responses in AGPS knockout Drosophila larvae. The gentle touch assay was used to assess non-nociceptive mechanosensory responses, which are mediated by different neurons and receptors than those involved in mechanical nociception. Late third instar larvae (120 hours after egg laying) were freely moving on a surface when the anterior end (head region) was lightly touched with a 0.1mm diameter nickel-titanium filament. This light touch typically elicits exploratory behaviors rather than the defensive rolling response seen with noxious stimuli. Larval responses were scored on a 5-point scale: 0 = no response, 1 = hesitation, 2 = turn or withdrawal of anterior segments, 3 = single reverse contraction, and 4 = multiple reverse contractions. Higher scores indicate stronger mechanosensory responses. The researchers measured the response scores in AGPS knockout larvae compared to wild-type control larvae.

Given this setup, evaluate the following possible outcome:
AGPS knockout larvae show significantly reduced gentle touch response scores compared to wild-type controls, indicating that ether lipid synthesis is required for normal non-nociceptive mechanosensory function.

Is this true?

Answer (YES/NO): NO